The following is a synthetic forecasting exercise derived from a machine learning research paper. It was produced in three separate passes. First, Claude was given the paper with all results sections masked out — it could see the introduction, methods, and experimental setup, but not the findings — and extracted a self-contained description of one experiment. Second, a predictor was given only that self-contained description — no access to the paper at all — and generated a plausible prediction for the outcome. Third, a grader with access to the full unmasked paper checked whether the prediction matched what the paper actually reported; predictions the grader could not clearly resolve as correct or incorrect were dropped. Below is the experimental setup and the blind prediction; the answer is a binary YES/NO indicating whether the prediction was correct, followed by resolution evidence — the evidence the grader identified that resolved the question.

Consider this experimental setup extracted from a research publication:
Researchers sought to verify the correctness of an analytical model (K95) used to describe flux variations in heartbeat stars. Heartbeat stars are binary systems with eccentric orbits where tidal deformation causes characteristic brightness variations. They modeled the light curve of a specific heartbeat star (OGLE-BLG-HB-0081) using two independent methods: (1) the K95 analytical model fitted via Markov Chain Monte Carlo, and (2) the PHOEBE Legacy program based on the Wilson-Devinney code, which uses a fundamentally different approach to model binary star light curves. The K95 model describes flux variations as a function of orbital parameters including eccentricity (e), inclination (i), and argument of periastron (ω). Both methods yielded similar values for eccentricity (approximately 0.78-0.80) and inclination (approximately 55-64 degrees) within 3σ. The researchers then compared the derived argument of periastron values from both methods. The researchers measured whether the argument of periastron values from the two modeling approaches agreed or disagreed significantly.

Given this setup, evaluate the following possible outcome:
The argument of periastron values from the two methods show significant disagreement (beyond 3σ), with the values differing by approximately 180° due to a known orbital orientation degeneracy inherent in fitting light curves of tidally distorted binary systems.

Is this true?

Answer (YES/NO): NO